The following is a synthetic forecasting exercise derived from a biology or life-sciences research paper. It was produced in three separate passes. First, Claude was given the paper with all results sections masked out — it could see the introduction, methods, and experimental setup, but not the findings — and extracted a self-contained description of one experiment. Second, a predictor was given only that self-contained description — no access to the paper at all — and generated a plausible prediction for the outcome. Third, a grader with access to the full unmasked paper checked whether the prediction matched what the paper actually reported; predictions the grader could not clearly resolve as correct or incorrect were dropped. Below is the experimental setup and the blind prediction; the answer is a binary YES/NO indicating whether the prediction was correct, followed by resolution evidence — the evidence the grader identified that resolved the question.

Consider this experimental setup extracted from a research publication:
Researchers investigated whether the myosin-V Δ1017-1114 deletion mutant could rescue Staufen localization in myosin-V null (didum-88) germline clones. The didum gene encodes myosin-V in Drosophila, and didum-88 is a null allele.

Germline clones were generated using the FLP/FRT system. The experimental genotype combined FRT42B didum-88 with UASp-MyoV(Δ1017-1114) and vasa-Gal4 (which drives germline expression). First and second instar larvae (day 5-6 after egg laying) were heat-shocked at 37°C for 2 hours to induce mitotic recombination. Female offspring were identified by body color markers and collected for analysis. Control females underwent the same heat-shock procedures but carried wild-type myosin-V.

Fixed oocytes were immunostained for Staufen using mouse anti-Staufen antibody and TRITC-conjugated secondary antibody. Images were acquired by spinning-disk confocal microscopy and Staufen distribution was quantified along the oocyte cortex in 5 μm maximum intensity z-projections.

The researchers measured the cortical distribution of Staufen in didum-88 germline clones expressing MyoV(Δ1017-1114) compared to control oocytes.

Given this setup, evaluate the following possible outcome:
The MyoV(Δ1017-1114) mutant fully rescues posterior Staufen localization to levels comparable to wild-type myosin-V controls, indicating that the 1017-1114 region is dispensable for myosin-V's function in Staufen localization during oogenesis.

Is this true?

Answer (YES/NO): NO